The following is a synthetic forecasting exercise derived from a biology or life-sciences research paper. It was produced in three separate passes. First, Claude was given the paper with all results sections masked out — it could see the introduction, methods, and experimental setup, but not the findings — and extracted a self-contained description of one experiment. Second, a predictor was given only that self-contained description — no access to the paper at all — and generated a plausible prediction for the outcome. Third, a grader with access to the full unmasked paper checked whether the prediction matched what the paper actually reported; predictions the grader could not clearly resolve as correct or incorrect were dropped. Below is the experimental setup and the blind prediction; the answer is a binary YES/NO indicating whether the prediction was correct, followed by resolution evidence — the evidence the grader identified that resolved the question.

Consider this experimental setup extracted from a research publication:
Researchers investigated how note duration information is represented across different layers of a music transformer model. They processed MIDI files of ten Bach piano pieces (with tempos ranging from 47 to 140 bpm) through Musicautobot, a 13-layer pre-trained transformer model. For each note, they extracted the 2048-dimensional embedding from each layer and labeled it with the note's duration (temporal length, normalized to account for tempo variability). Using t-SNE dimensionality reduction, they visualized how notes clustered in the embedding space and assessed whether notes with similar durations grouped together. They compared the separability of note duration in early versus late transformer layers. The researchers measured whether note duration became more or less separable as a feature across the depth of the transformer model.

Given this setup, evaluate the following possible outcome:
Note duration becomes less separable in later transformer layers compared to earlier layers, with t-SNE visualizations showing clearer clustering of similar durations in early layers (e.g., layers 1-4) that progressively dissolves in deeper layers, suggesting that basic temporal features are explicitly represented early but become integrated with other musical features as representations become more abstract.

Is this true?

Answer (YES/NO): NO